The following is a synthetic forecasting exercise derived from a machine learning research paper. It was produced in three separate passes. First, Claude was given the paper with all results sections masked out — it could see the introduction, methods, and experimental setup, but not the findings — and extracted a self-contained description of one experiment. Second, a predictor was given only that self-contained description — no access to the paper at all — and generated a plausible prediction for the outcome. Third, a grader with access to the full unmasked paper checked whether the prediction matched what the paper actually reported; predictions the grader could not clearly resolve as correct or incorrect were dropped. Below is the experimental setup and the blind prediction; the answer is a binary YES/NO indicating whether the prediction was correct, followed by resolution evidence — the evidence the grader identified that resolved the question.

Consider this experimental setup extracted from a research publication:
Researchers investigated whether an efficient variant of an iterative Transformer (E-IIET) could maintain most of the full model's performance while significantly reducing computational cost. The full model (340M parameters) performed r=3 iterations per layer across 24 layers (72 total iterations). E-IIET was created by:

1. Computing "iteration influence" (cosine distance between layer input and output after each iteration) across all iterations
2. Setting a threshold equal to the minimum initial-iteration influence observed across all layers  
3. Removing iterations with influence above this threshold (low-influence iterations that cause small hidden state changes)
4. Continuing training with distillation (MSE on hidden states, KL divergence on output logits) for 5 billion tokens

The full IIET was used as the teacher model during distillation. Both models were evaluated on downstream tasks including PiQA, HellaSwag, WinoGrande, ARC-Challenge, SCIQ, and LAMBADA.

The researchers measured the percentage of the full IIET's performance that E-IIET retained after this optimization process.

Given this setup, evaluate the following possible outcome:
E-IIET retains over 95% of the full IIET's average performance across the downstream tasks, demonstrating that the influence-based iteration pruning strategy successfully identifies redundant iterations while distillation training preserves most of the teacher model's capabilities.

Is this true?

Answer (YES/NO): YES